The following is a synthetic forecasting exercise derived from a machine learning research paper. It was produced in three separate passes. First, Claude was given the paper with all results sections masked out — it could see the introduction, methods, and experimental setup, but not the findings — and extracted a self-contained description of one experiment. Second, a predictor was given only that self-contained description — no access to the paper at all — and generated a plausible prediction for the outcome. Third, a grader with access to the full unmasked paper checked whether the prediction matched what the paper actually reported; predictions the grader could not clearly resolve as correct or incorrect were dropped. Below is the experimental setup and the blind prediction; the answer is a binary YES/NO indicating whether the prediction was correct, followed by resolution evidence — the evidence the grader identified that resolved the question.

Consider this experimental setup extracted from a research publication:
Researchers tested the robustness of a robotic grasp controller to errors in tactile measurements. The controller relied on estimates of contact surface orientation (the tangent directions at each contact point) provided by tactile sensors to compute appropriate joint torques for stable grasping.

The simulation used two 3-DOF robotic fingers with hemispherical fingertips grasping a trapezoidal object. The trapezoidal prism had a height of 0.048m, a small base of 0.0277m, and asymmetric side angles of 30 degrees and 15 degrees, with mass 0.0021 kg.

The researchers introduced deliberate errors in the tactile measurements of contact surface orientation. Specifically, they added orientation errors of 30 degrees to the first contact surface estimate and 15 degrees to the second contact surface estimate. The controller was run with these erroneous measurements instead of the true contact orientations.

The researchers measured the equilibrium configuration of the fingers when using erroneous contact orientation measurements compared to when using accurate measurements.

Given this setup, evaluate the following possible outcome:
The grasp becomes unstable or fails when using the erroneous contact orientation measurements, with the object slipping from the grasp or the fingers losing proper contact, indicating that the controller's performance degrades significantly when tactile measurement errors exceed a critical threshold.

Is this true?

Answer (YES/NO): NO